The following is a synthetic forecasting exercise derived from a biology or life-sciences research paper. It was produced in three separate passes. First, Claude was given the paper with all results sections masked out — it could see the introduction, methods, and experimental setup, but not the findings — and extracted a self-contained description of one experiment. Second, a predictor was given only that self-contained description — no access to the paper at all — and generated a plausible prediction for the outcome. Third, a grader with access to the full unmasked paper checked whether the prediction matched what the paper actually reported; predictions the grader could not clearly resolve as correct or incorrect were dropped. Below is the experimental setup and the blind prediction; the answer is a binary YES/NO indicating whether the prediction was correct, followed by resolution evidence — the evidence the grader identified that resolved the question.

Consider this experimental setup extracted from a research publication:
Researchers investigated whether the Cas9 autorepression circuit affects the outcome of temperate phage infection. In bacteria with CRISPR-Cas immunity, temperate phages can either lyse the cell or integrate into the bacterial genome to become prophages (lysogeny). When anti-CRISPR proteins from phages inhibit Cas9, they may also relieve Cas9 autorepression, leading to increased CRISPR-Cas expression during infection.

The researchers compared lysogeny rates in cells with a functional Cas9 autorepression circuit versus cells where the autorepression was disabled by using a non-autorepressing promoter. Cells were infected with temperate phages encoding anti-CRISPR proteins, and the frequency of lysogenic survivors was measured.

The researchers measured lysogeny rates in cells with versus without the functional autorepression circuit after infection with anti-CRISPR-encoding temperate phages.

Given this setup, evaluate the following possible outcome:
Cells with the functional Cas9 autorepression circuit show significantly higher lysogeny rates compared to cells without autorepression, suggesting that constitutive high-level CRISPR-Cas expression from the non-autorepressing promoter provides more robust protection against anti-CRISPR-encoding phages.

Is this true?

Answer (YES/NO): NO